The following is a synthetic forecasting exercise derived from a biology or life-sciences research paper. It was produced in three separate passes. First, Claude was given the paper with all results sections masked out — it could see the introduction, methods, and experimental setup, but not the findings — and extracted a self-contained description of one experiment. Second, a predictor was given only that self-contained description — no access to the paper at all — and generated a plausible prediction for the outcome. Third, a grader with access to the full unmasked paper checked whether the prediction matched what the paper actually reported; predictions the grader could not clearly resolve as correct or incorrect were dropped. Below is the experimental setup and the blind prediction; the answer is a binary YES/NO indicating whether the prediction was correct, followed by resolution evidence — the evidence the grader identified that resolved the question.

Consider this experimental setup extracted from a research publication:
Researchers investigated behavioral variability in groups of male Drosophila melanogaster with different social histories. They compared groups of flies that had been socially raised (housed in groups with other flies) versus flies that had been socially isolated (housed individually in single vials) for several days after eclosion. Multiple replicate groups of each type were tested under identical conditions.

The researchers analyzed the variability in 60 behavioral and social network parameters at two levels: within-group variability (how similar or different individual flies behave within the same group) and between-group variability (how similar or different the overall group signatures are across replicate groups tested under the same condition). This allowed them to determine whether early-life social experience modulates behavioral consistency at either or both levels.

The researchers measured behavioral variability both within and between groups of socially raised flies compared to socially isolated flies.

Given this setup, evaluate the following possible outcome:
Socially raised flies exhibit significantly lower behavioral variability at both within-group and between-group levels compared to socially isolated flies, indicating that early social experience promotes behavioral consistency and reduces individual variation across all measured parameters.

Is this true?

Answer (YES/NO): NO